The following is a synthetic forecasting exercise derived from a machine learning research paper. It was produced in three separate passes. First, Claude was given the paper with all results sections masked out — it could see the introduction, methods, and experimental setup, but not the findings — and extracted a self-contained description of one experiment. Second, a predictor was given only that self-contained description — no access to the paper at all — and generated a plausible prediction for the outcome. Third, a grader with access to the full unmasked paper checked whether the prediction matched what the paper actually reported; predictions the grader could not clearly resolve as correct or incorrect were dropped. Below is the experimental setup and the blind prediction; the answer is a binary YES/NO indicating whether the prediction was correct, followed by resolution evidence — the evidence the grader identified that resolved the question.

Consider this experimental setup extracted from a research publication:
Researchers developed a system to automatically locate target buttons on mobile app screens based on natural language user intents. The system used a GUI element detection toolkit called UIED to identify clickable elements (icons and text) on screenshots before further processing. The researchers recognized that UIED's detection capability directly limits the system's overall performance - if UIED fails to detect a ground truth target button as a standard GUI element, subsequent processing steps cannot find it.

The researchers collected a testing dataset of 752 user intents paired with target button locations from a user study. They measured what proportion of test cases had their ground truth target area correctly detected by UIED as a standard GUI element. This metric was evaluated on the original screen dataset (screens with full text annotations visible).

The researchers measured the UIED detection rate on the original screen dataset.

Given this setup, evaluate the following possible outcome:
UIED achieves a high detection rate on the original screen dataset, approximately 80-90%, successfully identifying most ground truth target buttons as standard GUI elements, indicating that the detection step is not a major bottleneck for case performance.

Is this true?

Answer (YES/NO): NO